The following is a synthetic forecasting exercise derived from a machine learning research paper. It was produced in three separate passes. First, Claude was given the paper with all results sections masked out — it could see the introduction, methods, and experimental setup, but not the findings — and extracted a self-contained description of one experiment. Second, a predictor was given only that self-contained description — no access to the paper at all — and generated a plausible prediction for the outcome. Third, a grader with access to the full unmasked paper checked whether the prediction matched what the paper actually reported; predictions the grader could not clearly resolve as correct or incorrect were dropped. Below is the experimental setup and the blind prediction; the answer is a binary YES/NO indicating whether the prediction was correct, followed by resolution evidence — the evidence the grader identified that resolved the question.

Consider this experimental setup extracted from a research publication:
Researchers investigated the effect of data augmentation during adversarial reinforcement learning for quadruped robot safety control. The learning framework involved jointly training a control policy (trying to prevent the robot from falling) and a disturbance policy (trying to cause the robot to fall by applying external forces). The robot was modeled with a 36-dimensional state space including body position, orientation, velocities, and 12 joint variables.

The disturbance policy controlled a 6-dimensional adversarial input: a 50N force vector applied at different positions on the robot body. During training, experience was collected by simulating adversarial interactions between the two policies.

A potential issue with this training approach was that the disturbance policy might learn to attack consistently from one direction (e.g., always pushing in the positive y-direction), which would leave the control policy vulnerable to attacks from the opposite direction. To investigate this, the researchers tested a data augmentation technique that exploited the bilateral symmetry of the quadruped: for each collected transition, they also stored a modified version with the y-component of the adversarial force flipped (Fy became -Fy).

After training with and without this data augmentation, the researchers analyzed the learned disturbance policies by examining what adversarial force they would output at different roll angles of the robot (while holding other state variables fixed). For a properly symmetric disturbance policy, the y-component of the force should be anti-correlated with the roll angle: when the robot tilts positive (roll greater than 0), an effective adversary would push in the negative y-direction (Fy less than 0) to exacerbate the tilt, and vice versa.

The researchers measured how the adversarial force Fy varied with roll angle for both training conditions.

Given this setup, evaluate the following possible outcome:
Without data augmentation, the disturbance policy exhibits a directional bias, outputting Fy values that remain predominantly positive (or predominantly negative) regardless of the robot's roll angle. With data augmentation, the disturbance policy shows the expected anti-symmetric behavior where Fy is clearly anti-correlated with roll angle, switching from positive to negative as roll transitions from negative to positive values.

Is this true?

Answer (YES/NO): NO